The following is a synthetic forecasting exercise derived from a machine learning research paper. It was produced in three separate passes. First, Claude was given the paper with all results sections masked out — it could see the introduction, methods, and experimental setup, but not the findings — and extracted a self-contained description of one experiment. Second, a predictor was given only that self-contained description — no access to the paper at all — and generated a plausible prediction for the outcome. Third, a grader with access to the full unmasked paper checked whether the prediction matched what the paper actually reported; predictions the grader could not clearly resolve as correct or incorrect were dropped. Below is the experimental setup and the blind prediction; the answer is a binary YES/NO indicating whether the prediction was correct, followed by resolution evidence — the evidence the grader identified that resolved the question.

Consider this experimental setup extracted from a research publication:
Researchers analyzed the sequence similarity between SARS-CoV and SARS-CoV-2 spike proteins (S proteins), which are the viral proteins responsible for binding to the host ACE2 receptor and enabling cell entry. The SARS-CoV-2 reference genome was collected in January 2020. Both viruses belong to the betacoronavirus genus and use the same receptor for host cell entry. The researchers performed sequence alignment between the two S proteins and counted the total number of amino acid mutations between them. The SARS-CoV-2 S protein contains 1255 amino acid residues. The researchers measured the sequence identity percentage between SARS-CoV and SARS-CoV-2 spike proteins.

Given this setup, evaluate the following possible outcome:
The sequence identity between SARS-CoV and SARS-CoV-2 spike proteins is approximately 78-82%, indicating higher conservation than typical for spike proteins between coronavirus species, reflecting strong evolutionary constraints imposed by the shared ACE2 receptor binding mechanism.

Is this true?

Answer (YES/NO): NO